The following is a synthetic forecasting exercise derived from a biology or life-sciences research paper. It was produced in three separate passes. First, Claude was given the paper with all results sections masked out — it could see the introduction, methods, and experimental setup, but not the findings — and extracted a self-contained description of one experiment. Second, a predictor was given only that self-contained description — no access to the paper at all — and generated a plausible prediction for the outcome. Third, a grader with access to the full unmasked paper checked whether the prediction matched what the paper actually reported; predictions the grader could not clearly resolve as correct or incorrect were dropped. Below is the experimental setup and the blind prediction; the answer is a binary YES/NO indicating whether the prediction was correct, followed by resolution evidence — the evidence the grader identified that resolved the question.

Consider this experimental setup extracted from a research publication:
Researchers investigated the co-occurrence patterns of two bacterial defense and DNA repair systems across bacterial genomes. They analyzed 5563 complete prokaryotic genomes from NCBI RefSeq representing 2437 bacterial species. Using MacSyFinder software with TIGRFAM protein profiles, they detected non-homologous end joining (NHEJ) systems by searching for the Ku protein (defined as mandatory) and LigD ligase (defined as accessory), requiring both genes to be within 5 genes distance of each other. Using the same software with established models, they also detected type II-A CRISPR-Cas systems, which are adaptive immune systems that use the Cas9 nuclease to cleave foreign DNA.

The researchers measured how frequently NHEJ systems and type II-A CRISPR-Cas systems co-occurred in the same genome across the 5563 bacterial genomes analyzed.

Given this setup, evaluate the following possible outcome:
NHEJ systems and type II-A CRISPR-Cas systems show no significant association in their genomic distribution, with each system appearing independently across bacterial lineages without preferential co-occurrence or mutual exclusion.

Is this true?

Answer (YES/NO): NO